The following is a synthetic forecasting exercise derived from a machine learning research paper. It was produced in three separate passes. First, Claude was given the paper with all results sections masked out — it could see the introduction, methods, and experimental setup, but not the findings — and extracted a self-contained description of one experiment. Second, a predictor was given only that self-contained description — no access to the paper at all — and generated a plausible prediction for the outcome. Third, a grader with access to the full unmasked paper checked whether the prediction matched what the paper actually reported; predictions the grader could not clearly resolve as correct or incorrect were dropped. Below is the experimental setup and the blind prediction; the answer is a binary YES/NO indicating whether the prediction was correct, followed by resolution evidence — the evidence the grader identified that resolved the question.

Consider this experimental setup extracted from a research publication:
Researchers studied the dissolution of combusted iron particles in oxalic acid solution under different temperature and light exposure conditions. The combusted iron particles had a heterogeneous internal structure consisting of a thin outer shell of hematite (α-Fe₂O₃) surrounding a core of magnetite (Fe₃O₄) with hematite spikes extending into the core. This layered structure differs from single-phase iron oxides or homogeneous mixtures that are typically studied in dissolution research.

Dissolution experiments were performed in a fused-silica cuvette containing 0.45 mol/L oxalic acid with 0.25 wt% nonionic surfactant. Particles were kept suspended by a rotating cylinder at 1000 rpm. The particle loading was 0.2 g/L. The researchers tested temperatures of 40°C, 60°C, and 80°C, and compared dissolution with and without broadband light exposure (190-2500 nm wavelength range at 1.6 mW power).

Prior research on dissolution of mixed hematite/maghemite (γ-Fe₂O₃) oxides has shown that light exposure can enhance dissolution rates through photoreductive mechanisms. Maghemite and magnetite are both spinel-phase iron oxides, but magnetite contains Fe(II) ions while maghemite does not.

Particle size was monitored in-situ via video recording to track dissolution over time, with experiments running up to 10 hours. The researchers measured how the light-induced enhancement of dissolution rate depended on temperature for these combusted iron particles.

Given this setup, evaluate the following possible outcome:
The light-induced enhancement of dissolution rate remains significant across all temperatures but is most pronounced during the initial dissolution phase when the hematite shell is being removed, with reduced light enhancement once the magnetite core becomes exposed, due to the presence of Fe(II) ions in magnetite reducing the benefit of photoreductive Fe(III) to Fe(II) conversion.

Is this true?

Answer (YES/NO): NO